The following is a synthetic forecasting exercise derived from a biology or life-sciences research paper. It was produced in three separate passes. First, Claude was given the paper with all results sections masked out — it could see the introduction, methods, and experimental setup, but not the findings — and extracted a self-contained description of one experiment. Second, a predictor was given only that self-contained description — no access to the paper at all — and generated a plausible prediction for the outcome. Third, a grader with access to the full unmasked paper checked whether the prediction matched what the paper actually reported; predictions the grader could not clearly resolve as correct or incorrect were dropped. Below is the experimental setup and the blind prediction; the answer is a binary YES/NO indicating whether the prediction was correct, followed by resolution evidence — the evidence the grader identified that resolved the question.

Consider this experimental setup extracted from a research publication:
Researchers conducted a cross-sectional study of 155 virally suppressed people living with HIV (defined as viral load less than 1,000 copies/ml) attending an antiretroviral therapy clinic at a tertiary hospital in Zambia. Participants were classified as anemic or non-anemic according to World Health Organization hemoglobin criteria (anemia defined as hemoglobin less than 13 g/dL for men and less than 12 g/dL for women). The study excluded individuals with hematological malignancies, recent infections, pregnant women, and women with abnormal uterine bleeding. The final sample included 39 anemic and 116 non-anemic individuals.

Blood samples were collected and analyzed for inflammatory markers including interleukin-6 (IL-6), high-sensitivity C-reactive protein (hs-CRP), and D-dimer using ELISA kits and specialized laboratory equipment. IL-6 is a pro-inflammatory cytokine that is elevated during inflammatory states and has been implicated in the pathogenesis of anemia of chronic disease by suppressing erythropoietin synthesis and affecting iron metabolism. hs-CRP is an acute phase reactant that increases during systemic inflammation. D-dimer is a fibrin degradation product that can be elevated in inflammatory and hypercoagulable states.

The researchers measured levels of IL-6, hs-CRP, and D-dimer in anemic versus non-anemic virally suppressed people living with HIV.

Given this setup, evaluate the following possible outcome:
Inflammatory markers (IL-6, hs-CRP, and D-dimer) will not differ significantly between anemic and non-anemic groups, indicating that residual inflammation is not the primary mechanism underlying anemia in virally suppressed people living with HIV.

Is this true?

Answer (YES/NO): YES